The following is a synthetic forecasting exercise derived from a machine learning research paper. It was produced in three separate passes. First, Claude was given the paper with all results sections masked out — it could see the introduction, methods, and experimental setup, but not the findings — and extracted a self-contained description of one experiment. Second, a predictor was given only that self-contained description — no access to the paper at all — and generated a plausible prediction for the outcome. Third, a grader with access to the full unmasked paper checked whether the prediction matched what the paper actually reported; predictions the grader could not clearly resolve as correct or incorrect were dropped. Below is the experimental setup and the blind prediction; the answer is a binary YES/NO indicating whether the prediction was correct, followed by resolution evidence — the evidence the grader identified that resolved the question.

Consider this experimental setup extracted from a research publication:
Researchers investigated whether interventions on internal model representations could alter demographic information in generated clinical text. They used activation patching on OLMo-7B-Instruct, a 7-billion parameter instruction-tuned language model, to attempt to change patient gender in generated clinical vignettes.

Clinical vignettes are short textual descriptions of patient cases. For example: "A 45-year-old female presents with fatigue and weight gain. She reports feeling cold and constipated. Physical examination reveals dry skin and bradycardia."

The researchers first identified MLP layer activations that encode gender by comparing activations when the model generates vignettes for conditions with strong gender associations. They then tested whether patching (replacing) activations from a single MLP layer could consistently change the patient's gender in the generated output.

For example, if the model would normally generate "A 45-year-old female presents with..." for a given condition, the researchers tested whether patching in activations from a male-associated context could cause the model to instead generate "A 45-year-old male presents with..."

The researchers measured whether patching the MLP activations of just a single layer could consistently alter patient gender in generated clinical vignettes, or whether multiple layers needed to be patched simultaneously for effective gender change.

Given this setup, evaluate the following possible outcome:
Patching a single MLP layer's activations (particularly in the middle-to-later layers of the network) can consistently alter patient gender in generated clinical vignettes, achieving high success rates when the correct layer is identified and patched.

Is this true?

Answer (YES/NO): YES